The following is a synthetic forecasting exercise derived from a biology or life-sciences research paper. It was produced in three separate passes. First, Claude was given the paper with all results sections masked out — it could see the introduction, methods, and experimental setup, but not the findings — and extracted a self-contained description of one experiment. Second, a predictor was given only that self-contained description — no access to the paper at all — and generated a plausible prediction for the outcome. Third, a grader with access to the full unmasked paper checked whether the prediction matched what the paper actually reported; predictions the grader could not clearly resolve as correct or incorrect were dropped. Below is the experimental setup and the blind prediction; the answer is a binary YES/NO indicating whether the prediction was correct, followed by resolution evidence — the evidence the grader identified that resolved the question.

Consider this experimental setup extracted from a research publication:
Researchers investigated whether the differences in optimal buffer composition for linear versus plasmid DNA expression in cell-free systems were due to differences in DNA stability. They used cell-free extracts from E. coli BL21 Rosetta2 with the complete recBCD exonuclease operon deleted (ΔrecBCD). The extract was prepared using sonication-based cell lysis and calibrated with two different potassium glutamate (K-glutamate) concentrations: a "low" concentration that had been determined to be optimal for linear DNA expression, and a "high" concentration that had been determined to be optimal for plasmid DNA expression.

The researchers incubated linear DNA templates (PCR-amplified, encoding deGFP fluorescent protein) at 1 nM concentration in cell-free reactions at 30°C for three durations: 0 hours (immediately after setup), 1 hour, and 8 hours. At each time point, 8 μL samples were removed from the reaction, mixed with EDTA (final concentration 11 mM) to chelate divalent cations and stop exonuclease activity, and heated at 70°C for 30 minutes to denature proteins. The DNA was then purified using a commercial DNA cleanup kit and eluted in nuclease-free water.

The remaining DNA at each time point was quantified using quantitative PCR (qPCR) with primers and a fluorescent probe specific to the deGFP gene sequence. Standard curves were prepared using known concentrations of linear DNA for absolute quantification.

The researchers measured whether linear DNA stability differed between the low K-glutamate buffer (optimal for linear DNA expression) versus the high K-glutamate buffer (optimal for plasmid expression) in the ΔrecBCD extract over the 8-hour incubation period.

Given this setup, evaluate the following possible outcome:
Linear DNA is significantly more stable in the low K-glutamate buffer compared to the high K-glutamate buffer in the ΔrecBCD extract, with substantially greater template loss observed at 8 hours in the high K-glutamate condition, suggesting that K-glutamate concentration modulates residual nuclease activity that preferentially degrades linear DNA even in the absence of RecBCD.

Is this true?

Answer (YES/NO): NO